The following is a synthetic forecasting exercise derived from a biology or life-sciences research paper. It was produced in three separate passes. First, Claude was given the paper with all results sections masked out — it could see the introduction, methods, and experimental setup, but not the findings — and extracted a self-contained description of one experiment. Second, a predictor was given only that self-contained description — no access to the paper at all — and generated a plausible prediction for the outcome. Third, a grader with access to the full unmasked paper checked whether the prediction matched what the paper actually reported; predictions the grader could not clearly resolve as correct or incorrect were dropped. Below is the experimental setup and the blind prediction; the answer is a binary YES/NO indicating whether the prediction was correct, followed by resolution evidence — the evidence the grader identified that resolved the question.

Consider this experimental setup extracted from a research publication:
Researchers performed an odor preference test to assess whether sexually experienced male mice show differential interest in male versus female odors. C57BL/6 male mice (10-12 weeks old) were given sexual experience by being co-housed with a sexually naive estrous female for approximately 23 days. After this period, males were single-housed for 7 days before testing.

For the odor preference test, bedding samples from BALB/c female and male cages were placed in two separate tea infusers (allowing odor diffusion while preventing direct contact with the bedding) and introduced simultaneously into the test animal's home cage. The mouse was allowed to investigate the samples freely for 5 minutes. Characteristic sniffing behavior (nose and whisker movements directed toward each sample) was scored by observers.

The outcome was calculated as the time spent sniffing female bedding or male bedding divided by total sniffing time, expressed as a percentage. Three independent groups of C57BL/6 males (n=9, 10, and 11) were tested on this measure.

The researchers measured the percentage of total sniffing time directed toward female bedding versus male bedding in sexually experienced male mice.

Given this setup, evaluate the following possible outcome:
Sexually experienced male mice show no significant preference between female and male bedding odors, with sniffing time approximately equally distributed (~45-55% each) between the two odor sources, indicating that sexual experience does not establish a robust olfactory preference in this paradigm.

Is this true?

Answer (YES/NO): NO